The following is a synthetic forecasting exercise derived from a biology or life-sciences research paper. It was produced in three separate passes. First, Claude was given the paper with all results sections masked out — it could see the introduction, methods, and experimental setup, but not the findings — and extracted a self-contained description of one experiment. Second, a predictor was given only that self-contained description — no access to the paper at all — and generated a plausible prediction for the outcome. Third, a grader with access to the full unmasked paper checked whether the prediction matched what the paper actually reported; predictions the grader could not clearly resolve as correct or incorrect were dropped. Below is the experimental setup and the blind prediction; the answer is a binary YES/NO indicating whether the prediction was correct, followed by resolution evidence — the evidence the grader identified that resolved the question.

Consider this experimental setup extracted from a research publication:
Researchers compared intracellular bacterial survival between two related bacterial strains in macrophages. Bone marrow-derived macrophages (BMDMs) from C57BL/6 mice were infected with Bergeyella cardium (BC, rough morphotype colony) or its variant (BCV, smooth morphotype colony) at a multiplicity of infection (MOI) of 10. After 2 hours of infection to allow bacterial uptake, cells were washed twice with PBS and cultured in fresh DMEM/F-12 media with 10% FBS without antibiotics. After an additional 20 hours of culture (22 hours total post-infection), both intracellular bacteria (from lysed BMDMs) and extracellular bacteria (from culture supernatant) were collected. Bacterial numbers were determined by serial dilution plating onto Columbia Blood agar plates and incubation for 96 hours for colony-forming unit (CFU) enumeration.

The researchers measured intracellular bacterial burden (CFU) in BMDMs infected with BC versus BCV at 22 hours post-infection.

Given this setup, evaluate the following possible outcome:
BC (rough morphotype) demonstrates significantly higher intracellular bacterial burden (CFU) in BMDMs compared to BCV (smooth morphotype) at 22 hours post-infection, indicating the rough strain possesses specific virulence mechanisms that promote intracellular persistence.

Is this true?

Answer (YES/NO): NO